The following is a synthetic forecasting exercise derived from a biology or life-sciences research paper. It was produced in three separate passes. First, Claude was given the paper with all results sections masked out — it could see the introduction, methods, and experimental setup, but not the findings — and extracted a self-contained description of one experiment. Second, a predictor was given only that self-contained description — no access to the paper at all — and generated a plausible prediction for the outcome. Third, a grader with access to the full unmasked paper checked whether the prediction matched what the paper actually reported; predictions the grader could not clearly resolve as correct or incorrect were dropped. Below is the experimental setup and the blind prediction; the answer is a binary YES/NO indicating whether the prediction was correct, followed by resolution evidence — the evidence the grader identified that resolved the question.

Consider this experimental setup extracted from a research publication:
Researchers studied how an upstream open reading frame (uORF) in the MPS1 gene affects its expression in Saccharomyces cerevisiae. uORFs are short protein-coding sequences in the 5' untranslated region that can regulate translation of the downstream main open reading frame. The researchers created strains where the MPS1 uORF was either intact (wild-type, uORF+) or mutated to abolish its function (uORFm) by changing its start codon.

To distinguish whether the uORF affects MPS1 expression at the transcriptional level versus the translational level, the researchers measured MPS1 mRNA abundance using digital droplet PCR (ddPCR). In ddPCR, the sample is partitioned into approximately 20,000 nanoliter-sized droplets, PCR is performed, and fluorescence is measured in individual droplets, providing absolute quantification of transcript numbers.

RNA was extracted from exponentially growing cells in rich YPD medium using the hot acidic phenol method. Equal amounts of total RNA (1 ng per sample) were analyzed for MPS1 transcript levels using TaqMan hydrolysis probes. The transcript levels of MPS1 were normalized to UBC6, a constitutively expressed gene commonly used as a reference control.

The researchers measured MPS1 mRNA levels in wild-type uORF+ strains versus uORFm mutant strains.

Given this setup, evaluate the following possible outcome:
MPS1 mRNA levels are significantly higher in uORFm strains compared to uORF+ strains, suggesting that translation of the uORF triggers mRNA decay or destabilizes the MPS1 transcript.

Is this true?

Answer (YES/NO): NO